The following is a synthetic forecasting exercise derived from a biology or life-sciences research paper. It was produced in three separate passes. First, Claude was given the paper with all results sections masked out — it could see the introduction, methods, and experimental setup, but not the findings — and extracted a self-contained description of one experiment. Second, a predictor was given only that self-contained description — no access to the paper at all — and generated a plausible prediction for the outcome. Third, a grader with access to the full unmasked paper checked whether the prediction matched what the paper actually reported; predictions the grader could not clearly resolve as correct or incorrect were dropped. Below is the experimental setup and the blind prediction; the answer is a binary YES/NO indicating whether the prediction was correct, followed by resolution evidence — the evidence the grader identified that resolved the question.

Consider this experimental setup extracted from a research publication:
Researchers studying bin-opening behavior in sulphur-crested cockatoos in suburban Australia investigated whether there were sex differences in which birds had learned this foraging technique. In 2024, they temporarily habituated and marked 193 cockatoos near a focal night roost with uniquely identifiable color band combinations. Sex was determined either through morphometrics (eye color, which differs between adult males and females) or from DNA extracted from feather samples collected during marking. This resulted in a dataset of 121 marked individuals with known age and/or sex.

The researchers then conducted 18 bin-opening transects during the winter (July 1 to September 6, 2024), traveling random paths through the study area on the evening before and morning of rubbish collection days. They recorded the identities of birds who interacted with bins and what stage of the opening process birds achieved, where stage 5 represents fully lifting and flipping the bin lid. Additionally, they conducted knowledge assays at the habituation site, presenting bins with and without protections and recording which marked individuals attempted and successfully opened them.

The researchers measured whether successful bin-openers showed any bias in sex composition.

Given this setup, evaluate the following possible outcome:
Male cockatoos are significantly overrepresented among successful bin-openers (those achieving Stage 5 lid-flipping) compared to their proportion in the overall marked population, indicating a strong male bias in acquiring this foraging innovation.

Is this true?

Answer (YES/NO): YES